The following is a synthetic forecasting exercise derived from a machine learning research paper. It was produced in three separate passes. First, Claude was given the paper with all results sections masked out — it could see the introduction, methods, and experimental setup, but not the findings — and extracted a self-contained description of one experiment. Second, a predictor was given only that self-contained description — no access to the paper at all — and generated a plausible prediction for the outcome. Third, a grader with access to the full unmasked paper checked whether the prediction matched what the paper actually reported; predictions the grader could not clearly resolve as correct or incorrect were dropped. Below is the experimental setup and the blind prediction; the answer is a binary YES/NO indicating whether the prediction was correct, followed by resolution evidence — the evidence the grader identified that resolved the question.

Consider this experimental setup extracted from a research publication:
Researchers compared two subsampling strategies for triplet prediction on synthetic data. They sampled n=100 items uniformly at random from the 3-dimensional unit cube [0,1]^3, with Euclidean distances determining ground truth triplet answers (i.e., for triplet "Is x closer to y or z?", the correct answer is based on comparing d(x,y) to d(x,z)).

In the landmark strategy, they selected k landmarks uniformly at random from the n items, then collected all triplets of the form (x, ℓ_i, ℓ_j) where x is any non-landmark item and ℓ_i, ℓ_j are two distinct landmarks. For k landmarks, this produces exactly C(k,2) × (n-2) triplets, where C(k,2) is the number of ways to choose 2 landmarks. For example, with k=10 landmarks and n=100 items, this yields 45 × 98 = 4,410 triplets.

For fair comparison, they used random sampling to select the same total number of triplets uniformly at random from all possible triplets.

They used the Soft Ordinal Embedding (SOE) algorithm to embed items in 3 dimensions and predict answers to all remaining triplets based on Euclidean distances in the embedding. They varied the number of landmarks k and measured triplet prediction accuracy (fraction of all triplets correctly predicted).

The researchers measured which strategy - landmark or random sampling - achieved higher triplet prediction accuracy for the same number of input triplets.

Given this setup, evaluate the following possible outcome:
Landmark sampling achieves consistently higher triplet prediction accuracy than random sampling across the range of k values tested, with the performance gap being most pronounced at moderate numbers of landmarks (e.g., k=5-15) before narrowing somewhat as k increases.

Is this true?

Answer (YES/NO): NO